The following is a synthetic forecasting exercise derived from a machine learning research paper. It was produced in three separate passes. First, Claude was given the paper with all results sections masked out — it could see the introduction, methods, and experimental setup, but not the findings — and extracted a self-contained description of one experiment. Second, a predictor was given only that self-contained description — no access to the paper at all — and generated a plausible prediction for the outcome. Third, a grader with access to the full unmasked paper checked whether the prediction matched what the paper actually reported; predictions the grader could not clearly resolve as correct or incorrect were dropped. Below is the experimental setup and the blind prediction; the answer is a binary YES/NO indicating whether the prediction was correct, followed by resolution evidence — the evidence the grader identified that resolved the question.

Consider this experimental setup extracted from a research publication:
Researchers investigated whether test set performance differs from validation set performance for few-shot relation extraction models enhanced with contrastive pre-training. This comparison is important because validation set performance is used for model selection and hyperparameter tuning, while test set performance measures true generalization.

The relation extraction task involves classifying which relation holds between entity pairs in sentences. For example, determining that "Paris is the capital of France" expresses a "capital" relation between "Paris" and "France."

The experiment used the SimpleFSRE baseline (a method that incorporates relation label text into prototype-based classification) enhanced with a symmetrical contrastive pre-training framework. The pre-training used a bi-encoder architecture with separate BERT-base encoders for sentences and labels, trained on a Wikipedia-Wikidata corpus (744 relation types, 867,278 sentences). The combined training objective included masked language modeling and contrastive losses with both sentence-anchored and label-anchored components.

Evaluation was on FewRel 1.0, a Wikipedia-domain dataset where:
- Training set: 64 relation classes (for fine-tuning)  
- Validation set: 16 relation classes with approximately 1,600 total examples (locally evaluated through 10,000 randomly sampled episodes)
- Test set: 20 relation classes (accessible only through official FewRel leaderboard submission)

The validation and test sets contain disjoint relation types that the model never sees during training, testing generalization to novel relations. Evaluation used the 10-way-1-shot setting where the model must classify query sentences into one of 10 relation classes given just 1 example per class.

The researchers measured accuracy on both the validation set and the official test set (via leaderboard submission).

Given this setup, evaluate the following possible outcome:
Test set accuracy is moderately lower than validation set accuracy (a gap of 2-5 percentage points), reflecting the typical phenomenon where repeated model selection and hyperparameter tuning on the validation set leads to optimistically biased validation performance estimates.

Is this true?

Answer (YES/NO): NO